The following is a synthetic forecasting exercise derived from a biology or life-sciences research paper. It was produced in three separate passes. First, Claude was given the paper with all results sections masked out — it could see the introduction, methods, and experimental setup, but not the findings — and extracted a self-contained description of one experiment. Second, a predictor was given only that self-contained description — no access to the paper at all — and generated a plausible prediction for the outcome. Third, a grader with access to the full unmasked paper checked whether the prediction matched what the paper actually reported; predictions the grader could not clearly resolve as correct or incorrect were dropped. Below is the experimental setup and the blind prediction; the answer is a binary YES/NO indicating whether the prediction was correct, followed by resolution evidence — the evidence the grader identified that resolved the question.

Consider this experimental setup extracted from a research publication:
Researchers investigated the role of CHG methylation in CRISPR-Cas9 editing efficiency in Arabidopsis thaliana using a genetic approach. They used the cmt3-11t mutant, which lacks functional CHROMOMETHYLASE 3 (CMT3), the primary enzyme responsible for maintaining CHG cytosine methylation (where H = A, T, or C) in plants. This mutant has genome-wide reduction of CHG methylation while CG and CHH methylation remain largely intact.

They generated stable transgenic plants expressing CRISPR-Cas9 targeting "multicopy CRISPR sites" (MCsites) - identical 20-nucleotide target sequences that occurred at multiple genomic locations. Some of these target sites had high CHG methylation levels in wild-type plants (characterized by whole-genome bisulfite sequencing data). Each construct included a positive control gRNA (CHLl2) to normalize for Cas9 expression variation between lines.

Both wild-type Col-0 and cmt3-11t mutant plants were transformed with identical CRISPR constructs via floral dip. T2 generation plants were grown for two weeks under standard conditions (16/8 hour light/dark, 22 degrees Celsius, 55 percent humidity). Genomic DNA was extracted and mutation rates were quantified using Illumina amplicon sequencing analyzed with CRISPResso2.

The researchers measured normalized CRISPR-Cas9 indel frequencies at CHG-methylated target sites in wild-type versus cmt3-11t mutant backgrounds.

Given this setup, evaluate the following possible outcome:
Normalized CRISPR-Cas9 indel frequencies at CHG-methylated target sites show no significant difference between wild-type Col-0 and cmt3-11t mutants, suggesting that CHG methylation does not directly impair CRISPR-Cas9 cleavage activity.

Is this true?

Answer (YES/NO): YES